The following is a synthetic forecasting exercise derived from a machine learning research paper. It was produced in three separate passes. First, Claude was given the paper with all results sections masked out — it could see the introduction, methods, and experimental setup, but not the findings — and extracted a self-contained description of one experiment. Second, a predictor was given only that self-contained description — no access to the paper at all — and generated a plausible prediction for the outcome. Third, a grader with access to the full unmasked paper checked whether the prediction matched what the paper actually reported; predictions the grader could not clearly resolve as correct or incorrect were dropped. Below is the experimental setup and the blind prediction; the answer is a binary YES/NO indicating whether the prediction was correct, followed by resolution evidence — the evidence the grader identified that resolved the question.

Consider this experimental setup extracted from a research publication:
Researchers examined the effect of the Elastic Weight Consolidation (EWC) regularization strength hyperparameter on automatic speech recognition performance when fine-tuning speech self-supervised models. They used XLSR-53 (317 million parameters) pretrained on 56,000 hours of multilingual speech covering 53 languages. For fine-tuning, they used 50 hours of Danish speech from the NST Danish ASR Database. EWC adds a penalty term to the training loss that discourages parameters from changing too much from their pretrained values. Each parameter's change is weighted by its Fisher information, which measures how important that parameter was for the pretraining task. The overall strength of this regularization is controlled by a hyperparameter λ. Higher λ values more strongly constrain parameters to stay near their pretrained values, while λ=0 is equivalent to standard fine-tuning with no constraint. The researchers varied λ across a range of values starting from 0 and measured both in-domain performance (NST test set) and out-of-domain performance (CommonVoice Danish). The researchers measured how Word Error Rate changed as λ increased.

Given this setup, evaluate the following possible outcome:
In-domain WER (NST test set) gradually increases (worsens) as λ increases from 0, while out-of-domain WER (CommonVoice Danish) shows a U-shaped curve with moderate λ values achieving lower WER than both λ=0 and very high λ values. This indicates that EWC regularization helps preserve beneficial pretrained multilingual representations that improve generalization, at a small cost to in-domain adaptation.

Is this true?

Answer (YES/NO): NO